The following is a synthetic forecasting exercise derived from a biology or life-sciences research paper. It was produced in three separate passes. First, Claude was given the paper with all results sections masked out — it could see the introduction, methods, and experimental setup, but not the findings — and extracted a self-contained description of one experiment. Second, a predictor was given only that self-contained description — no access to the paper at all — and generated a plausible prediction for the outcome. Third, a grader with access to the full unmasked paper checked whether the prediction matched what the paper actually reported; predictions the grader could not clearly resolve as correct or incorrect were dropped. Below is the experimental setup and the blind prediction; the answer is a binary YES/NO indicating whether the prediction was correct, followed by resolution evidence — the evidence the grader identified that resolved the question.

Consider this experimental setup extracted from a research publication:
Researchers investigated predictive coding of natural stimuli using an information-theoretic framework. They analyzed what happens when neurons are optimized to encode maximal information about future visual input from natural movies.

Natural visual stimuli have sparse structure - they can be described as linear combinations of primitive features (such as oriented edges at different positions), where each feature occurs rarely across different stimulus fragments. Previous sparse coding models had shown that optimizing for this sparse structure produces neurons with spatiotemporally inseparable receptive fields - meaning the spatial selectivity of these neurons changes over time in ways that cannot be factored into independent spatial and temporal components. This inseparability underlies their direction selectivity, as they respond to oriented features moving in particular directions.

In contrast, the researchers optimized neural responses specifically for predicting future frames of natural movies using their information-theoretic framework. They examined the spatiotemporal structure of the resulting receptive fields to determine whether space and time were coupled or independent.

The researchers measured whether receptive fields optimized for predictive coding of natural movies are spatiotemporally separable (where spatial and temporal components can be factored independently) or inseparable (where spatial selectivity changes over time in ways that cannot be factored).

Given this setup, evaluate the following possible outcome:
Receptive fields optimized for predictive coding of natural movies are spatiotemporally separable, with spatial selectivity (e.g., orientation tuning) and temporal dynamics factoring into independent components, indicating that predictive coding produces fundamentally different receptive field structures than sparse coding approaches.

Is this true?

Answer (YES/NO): YES